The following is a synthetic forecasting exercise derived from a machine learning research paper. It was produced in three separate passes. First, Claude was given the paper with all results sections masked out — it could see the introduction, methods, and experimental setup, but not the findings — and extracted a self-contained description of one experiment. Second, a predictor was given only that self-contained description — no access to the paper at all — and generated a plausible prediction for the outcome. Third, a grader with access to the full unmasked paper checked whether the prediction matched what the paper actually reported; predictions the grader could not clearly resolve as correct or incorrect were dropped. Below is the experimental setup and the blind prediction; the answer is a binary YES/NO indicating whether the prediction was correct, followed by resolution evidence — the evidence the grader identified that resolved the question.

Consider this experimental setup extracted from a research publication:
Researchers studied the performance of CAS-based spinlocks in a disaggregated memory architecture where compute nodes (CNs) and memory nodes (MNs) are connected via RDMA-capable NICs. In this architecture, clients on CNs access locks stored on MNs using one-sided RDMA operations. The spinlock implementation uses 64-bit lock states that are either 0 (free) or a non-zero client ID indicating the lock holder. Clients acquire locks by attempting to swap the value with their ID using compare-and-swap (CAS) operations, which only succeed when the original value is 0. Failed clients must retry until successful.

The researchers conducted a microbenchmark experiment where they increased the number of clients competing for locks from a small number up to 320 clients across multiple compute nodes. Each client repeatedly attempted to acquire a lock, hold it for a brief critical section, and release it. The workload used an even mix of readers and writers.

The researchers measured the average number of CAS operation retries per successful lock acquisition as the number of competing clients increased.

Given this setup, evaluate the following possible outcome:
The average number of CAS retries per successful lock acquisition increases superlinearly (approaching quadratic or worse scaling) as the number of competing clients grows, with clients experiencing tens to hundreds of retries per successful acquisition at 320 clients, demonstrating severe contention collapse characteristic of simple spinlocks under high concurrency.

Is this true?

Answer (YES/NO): NO